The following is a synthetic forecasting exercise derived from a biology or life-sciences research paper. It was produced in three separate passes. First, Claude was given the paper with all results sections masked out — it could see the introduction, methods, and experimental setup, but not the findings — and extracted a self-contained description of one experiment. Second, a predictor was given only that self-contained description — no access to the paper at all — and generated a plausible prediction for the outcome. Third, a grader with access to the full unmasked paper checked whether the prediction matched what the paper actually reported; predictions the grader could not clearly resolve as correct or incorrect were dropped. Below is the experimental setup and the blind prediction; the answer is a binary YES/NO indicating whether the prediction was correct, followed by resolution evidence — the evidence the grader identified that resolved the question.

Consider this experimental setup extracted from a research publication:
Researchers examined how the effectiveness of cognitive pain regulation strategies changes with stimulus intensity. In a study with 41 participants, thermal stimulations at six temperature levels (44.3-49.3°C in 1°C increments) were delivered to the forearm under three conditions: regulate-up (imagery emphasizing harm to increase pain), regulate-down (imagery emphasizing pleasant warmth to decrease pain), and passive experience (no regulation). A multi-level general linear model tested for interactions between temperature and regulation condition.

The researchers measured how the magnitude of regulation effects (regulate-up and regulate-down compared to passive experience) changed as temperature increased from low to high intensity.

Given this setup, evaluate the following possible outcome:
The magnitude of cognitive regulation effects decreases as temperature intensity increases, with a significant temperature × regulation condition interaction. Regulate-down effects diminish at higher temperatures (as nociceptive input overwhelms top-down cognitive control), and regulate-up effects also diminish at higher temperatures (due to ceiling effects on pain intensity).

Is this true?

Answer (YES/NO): NO